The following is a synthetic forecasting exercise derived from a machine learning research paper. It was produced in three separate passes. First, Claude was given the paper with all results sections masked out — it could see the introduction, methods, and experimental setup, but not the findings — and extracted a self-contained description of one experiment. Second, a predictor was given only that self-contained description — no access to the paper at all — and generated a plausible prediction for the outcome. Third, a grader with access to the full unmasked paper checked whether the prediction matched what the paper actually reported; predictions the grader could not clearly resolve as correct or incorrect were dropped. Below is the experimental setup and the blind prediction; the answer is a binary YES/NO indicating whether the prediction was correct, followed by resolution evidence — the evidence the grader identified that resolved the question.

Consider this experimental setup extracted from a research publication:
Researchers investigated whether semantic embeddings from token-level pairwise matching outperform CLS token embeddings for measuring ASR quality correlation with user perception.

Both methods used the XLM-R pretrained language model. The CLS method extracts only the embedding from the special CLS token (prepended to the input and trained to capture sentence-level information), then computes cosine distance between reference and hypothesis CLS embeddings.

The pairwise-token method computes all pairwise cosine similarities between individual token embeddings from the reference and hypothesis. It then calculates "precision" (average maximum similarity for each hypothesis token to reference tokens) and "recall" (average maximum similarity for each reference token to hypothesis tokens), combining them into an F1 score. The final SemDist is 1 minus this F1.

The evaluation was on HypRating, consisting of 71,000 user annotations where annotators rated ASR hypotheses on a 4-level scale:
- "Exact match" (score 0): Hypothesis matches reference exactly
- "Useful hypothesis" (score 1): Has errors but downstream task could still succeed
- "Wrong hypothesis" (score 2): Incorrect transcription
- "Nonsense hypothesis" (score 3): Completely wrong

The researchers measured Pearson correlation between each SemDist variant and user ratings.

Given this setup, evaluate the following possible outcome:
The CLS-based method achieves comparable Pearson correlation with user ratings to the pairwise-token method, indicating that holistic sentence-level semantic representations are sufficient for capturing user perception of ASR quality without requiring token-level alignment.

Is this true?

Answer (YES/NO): NO